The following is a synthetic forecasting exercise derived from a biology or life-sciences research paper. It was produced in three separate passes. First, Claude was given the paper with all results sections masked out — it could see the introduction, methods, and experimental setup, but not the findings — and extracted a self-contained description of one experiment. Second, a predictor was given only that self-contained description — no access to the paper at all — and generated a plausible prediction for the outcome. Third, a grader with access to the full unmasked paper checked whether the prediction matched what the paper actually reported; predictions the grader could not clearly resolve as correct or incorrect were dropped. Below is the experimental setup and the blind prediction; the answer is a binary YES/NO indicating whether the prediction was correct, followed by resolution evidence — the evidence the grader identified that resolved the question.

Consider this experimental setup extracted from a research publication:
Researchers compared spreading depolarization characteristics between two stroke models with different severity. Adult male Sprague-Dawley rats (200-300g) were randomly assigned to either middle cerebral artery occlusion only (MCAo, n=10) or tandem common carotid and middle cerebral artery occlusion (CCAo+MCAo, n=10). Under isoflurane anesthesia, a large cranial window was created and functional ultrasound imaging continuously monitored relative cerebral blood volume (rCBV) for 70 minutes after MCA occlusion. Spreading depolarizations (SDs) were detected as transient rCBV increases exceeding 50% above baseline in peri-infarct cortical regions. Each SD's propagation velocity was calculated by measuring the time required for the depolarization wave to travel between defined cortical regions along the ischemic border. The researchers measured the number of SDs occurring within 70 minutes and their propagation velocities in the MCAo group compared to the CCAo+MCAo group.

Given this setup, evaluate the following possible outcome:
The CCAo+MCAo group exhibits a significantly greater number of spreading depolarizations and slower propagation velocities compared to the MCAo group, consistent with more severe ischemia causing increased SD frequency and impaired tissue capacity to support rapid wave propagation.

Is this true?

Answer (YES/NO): NO